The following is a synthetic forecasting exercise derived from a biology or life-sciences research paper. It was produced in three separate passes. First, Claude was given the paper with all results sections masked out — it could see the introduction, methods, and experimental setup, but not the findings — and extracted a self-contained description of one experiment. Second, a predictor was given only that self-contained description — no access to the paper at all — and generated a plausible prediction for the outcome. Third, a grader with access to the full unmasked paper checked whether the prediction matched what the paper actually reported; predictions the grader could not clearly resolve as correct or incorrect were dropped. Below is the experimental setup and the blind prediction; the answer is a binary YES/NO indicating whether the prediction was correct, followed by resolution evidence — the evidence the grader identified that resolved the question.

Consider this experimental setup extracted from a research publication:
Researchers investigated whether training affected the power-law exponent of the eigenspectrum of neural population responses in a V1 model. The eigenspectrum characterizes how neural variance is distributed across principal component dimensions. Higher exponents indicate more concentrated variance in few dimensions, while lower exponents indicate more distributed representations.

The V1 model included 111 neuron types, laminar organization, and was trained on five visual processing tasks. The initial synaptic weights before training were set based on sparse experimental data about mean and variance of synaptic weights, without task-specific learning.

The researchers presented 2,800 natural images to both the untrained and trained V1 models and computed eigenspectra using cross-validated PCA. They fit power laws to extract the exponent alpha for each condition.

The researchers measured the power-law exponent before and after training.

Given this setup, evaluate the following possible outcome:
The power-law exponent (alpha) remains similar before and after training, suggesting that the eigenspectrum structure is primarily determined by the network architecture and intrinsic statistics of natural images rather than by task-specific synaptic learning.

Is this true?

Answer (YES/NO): NO